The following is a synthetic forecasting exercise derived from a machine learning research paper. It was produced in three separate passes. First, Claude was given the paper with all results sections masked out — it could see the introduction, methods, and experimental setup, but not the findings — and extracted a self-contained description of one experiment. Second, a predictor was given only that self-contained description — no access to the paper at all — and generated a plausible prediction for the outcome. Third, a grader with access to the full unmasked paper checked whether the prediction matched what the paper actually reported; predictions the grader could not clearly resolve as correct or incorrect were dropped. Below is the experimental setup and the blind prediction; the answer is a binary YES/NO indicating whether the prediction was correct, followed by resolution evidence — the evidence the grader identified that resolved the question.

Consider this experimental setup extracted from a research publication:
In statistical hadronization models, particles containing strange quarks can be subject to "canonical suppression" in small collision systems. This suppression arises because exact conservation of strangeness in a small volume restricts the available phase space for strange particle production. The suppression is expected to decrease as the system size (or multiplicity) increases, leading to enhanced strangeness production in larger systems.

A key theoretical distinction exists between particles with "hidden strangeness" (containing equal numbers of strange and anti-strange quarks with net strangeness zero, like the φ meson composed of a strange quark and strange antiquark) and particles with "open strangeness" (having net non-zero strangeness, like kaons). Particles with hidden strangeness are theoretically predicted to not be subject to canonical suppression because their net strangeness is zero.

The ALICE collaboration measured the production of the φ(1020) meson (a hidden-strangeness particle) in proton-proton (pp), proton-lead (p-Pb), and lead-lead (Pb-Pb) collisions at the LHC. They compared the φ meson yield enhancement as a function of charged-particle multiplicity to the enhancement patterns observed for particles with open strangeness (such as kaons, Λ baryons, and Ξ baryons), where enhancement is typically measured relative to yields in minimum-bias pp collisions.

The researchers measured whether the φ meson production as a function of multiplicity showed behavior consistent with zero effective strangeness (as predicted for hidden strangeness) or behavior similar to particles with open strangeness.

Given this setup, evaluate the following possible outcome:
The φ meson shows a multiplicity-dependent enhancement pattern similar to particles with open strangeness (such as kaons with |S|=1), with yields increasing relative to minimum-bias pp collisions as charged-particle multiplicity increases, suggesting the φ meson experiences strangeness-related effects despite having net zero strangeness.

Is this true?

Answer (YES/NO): YES